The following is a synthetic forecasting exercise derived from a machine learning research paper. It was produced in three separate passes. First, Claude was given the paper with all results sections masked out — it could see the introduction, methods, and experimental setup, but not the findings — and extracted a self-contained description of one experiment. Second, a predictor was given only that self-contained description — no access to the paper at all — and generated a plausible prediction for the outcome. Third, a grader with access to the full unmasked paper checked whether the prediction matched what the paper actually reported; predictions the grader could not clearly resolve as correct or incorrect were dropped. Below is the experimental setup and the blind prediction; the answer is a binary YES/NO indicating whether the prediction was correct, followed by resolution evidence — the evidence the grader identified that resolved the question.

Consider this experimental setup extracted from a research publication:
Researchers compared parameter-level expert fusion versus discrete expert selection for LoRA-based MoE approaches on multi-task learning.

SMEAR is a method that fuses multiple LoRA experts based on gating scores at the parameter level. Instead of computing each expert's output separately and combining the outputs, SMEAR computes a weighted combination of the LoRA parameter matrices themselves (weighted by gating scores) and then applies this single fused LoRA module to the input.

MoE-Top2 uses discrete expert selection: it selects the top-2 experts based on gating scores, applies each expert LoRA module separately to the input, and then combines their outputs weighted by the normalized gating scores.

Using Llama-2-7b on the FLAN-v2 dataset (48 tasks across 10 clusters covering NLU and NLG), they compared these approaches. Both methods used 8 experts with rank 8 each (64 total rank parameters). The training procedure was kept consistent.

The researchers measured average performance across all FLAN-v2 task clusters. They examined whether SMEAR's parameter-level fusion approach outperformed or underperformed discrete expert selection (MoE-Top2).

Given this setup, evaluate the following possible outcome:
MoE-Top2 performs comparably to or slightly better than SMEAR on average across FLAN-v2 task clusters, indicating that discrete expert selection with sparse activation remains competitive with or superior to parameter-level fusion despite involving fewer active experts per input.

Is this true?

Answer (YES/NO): YES